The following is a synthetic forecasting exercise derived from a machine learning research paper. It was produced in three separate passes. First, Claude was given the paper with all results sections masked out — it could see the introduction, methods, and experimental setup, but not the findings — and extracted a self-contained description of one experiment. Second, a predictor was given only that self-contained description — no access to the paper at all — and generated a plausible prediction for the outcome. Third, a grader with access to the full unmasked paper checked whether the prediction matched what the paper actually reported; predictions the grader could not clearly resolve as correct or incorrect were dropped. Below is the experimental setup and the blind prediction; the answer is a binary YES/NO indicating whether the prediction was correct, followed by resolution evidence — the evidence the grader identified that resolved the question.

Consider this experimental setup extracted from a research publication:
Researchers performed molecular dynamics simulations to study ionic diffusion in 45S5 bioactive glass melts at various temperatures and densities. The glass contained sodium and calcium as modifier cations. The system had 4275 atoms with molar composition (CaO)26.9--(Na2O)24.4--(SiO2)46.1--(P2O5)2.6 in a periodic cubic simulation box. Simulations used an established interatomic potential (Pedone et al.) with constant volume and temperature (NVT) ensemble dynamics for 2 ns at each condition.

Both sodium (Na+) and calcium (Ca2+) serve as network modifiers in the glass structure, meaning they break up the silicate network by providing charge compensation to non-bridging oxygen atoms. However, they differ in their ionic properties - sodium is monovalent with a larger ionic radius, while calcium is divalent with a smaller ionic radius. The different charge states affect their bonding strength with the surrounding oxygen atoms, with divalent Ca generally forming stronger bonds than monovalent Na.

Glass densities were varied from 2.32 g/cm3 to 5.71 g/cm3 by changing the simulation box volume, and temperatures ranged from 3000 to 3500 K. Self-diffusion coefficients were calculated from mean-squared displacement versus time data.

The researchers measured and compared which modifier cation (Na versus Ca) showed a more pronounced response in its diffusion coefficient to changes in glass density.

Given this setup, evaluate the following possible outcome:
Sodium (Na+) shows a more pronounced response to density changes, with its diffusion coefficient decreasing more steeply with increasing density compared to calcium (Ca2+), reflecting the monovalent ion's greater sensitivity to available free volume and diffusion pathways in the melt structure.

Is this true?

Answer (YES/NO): NO